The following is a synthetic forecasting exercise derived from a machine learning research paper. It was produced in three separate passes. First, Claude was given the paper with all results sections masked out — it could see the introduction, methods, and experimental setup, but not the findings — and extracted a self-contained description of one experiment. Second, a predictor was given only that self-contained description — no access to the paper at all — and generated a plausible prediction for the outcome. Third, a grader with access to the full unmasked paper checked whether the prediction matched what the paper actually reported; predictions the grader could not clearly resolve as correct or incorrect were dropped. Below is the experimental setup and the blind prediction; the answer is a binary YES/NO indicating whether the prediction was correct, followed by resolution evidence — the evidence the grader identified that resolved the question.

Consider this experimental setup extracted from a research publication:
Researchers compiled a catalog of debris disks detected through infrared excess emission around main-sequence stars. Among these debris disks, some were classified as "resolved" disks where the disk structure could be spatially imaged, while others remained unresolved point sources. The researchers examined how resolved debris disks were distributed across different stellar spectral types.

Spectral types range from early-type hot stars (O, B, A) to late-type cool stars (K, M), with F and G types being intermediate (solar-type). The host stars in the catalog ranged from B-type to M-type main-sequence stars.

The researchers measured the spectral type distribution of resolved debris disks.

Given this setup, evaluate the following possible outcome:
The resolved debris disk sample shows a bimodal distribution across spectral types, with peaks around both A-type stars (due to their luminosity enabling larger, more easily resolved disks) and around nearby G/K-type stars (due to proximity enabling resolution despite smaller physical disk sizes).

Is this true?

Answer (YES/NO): NO